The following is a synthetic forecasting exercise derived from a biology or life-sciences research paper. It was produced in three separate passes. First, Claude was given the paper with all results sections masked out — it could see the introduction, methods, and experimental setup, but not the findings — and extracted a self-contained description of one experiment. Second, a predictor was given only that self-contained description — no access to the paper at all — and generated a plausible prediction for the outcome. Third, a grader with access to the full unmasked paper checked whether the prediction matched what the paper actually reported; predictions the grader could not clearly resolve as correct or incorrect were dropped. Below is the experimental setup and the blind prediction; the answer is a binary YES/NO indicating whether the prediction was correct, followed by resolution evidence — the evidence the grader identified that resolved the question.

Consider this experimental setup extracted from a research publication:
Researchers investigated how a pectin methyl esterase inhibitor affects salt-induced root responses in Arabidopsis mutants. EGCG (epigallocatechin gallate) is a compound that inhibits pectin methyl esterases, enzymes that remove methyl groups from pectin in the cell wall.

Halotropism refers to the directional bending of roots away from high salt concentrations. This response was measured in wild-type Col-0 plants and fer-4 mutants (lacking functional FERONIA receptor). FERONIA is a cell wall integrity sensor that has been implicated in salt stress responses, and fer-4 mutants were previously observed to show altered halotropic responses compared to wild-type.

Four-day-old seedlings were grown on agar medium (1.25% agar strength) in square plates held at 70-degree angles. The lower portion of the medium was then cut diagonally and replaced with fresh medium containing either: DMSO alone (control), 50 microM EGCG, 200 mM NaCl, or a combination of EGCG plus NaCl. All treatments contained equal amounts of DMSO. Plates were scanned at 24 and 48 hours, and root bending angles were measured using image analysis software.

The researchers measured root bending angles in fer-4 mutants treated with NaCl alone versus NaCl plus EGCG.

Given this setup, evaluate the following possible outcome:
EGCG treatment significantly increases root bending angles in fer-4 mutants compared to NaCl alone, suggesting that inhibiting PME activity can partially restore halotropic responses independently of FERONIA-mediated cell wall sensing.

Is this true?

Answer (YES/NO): NO